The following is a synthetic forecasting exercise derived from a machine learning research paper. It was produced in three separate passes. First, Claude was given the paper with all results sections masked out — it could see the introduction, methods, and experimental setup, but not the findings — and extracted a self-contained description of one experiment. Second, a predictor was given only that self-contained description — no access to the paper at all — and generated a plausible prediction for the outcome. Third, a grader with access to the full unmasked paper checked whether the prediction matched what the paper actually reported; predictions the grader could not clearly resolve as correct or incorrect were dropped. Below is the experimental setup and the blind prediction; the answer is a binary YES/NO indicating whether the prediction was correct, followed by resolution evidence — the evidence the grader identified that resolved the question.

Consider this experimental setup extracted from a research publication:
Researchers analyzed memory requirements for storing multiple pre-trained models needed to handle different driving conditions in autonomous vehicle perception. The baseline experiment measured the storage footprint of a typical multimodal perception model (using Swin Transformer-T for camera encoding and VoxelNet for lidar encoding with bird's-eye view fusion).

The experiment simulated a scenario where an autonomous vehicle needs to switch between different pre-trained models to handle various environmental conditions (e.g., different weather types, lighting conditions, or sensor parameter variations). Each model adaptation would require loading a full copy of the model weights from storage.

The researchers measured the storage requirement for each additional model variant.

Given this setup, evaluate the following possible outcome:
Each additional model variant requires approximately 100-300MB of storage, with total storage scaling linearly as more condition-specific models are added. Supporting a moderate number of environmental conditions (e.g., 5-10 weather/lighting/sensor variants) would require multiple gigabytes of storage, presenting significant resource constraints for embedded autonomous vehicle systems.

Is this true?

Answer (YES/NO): NO